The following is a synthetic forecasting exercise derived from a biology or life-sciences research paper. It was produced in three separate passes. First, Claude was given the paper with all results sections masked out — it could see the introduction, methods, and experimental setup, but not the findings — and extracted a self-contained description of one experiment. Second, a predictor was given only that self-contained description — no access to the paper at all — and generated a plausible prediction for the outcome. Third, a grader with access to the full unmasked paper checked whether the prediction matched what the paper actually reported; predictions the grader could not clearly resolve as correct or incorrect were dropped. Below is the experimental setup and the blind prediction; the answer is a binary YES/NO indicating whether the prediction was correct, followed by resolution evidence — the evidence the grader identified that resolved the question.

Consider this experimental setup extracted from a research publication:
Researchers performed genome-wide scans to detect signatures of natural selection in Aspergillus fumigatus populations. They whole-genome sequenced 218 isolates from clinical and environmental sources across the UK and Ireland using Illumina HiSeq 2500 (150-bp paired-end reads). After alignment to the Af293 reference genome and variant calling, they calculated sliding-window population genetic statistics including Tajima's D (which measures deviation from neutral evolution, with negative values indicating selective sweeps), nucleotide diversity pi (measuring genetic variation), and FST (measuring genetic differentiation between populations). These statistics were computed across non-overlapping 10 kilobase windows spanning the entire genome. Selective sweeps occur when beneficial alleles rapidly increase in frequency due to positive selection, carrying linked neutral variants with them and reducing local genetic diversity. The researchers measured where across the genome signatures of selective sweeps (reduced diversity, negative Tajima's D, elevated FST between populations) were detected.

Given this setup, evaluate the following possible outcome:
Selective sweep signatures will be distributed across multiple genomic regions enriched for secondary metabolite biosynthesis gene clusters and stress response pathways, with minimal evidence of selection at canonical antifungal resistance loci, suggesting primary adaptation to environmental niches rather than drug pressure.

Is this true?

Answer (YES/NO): NO